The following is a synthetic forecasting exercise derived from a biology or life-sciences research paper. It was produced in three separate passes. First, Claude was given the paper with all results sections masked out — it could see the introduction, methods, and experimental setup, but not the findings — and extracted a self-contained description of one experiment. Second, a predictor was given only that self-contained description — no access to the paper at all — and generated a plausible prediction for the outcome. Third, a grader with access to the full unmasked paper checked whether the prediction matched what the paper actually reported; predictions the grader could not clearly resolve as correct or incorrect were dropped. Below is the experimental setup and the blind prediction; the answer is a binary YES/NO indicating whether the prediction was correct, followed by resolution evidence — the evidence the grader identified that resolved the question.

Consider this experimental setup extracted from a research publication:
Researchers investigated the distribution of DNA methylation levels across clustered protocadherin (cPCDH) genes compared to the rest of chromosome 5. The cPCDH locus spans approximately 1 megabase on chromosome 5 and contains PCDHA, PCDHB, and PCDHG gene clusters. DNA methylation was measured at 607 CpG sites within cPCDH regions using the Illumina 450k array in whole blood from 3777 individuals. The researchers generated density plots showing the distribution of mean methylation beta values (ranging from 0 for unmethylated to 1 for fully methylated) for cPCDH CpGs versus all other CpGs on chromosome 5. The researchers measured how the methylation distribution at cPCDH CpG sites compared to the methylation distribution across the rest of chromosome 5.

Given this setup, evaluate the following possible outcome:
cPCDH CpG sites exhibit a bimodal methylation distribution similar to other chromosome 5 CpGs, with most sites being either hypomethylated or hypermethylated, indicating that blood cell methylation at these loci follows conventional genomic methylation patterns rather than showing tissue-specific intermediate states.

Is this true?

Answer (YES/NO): NO